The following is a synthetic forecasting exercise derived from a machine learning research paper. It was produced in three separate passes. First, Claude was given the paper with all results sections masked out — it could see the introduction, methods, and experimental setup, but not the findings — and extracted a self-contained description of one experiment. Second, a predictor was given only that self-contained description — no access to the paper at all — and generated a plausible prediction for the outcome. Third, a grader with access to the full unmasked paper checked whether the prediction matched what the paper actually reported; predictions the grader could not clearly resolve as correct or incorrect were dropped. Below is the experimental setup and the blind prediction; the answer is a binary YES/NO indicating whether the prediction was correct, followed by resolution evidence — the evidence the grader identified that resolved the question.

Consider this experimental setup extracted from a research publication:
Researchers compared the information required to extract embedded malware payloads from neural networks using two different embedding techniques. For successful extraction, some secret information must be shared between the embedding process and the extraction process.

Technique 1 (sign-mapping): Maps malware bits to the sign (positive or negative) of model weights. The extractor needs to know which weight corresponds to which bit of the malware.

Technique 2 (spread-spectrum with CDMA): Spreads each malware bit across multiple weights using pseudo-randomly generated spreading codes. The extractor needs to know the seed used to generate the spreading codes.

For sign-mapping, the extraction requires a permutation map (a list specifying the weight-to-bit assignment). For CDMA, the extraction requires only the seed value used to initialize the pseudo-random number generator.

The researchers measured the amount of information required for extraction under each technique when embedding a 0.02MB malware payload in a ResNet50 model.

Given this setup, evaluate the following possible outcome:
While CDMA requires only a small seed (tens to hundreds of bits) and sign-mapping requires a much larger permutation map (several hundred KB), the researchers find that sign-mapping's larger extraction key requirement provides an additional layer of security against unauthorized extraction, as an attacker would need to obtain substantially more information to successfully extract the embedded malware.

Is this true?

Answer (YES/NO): NO